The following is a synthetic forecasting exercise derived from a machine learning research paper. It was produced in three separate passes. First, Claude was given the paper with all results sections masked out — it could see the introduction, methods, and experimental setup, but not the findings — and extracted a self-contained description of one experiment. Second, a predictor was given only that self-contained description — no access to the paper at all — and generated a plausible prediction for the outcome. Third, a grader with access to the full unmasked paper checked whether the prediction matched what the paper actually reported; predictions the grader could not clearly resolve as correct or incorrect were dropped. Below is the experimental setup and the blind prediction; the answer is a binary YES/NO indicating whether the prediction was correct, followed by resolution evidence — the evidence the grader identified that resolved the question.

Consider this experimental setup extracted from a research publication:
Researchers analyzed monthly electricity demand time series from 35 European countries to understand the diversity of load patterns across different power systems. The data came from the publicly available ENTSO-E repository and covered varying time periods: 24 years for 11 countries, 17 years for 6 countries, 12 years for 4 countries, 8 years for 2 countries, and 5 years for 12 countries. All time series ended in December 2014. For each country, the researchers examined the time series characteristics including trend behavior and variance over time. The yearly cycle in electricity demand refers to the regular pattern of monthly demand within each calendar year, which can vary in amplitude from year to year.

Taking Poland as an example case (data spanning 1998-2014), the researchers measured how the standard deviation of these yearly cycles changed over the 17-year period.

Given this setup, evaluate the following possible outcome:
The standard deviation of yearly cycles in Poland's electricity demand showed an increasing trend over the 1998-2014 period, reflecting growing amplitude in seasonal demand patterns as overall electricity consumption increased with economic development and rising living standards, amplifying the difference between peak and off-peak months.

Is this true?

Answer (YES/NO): NO